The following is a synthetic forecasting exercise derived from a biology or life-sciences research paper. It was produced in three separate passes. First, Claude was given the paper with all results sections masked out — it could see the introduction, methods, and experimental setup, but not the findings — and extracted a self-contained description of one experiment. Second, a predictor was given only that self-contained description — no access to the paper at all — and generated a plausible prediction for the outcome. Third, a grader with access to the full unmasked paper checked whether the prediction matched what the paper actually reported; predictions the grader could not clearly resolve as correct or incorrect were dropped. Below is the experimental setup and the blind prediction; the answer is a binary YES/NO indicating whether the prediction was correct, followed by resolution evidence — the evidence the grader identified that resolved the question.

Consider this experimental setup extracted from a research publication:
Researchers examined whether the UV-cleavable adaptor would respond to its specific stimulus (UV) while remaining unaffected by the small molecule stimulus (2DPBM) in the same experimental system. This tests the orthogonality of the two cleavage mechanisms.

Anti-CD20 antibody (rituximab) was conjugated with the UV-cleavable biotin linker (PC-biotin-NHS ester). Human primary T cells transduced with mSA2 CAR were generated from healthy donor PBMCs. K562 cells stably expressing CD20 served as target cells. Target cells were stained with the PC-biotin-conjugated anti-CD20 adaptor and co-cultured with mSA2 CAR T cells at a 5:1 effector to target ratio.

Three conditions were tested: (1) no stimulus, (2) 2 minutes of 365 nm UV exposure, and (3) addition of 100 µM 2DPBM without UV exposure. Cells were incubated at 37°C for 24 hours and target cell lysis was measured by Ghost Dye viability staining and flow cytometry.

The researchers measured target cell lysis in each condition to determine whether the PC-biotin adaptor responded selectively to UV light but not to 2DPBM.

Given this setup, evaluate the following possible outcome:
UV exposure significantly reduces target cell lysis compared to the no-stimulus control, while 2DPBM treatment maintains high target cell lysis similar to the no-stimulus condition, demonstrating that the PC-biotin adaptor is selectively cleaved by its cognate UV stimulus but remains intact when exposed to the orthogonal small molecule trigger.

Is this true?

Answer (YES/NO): YES